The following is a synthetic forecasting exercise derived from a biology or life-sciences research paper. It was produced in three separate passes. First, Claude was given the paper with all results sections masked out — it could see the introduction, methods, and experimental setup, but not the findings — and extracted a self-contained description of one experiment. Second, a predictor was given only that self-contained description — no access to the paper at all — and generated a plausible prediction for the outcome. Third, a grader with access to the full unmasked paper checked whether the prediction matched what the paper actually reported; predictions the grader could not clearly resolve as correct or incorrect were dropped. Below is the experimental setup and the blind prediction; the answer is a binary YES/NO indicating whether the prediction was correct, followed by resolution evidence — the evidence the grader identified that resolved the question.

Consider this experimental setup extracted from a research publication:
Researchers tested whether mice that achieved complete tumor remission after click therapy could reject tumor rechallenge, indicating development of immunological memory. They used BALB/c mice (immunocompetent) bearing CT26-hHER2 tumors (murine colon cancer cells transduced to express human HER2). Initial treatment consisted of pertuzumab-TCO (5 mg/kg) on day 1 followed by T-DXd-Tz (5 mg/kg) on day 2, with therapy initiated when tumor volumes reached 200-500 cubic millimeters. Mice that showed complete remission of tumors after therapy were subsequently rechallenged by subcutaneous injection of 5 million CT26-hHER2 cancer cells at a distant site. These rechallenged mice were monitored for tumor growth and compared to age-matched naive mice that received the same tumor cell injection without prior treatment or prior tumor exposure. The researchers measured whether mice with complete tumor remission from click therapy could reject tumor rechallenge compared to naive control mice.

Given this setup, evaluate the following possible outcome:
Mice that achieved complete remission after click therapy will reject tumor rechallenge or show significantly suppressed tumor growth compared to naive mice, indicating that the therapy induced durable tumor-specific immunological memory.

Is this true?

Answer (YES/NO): YES